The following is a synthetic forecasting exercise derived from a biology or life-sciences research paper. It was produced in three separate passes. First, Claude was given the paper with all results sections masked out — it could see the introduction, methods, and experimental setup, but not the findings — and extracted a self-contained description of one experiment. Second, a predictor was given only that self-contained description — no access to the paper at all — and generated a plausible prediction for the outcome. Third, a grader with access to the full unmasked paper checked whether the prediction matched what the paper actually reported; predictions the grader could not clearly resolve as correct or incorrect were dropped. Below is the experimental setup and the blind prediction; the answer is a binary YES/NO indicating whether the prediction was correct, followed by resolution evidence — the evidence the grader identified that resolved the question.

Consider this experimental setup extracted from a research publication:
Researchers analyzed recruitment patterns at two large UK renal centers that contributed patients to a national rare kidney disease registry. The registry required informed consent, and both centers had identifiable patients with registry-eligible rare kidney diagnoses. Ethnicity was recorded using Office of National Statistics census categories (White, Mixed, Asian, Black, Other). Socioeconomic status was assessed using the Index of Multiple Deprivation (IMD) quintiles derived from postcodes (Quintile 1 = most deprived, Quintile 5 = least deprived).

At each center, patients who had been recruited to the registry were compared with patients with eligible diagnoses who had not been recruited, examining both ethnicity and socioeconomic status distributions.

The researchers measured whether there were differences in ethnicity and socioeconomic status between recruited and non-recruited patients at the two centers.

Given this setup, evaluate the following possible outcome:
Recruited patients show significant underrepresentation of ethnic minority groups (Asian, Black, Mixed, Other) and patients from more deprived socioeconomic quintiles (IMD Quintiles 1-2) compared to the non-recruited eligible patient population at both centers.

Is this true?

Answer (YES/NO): NO